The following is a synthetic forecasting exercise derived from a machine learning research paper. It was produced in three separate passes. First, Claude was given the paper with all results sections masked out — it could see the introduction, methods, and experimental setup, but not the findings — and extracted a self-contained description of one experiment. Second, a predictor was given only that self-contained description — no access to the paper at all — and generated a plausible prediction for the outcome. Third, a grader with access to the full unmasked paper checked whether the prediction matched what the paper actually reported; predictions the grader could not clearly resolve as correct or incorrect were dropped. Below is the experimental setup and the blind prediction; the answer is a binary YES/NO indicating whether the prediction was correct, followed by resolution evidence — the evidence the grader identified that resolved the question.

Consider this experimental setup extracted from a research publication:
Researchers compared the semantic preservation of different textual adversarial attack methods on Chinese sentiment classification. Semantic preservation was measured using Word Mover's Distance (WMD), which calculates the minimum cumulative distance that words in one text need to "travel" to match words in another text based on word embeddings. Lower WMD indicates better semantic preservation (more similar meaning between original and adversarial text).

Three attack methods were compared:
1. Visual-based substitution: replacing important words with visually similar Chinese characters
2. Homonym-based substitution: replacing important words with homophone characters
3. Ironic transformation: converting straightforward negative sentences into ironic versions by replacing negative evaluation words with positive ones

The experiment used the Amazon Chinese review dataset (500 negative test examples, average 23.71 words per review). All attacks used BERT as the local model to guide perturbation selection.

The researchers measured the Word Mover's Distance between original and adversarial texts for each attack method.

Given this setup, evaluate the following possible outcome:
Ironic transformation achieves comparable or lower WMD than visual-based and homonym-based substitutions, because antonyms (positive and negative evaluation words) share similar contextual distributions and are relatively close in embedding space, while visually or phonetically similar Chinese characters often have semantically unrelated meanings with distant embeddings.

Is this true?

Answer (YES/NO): YES